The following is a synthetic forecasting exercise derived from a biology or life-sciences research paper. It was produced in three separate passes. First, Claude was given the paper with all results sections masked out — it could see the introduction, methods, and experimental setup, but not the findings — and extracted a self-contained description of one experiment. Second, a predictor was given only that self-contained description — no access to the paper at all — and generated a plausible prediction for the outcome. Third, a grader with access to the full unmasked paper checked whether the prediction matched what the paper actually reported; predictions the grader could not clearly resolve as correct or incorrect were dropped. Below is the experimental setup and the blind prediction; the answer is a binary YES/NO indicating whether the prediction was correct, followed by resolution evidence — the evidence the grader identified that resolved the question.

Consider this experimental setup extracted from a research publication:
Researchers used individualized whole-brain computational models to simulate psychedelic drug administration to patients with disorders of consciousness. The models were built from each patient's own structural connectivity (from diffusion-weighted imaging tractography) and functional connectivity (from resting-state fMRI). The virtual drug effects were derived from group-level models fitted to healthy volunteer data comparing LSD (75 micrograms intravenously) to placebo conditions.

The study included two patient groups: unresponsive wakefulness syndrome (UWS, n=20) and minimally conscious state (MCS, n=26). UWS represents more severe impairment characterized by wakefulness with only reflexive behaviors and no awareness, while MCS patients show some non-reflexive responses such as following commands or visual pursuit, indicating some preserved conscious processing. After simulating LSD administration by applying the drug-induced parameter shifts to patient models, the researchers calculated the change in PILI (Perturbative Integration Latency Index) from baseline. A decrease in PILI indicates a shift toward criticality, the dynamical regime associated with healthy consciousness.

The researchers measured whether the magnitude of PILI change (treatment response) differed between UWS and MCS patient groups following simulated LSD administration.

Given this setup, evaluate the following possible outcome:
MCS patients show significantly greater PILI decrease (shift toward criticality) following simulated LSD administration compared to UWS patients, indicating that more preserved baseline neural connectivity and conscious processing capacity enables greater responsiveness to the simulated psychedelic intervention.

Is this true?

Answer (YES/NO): NO